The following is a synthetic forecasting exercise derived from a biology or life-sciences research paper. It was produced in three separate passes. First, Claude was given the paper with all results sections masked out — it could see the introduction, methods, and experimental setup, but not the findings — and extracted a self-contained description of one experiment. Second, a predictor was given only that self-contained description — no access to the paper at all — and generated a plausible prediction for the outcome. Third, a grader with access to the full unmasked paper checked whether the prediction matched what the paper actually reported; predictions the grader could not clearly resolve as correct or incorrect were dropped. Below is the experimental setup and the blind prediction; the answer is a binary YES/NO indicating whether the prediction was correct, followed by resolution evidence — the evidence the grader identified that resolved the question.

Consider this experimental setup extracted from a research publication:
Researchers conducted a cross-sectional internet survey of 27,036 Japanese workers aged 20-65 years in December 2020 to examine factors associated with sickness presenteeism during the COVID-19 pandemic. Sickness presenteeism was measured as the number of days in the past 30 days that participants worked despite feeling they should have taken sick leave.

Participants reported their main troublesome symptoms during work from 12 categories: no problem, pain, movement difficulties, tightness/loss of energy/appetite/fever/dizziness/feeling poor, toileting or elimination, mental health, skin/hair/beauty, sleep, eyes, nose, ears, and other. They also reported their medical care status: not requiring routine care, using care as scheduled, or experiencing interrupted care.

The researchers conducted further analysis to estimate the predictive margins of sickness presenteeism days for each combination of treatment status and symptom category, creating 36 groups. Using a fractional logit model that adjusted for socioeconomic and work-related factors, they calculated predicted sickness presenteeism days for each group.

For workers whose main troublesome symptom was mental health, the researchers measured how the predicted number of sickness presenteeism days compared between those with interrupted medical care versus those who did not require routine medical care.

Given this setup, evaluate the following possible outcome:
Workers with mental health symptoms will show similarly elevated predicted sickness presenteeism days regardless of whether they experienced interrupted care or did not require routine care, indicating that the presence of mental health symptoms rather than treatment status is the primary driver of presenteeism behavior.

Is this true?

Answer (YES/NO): NO